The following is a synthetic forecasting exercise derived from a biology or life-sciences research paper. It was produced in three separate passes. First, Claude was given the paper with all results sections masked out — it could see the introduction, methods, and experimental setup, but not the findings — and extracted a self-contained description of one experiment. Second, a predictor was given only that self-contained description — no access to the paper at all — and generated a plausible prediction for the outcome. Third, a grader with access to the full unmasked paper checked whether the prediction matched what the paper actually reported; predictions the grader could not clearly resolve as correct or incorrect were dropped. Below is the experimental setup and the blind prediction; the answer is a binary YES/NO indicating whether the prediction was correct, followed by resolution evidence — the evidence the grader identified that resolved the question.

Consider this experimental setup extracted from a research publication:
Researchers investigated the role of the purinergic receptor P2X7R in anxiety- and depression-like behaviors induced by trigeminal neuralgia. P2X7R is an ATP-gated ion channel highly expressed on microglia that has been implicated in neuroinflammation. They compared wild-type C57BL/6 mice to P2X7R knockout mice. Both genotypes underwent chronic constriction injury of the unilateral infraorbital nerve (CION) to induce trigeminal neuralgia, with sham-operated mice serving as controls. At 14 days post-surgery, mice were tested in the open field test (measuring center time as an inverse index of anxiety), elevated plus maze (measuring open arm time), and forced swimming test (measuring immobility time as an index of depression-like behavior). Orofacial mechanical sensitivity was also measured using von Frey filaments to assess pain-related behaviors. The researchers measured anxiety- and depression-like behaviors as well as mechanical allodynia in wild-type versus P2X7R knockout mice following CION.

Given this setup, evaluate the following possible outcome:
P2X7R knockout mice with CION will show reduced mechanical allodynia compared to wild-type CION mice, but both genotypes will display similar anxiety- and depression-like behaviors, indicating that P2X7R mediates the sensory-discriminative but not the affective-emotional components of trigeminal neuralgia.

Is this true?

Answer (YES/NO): NO